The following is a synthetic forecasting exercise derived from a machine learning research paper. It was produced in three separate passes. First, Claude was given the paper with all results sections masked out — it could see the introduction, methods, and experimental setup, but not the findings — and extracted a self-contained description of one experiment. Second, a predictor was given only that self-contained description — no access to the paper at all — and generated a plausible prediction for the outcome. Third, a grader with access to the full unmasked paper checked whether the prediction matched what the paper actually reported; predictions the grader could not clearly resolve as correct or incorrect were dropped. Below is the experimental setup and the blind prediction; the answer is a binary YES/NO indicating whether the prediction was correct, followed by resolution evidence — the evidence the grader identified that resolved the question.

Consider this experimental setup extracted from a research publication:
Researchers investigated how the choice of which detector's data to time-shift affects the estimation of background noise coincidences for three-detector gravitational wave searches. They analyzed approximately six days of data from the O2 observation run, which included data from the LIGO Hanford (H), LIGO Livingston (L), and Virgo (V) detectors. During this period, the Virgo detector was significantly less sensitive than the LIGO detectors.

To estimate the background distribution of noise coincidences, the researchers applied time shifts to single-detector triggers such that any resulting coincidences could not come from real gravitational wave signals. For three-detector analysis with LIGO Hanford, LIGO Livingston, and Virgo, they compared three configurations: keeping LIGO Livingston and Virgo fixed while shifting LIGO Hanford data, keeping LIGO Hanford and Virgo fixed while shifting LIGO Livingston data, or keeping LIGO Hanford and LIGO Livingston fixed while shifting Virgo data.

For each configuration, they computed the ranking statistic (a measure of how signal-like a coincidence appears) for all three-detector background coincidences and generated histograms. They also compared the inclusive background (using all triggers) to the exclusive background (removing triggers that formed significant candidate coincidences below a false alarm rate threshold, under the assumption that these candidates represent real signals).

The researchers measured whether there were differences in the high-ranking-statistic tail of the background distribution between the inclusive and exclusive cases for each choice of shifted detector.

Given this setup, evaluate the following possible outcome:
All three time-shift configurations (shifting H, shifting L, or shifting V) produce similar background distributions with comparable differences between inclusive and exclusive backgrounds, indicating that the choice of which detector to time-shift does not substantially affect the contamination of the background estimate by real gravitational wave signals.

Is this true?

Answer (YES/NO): NO